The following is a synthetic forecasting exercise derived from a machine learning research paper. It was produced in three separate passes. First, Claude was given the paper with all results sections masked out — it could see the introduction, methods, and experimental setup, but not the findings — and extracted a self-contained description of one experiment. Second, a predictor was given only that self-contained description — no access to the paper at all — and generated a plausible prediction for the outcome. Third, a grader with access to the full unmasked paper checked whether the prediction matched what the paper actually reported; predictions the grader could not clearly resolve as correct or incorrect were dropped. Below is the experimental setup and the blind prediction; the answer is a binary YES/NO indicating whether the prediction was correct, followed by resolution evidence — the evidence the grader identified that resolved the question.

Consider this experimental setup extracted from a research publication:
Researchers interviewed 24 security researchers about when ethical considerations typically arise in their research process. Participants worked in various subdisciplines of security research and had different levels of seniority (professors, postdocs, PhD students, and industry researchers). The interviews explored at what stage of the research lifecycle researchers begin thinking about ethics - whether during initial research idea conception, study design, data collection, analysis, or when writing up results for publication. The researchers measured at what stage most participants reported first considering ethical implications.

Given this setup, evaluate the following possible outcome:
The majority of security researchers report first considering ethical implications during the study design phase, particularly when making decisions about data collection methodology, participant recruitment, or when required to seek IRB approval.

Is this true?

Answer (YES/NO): NO